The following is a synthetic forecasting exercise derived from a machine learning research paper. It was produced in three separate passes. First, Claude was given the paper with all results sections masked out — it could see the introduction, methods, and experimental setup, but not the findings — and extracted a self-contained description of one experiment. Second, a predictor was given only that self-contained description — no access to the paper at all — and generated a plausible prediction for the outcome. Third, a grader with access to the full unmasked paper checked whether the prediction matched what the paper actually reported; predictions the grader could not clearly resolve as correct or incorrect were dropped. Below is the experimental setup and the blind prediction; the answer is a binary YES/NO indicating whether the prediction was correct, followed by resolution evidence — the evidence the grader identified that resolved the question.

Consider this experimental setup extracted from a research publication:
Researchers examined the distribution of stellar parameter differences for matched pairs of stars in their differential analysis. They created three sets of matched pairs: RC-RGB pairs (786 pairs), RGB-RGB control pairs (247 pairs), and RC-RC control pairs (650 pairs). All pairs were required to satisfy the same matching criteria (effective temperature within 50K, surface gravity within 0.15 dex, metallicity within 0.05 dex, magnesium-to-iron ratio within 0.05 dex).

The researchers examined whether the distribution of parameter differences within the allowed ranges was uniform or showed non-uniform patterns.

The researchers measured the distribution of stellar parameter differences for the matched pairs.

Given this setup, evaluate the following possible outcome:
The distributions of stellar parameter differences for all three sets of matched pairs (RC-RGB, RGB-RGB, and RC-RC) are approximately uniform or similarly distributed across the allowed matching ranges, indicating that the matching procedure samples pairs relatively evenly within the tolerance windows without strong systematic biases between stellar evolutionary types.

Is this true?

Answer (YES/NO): NO